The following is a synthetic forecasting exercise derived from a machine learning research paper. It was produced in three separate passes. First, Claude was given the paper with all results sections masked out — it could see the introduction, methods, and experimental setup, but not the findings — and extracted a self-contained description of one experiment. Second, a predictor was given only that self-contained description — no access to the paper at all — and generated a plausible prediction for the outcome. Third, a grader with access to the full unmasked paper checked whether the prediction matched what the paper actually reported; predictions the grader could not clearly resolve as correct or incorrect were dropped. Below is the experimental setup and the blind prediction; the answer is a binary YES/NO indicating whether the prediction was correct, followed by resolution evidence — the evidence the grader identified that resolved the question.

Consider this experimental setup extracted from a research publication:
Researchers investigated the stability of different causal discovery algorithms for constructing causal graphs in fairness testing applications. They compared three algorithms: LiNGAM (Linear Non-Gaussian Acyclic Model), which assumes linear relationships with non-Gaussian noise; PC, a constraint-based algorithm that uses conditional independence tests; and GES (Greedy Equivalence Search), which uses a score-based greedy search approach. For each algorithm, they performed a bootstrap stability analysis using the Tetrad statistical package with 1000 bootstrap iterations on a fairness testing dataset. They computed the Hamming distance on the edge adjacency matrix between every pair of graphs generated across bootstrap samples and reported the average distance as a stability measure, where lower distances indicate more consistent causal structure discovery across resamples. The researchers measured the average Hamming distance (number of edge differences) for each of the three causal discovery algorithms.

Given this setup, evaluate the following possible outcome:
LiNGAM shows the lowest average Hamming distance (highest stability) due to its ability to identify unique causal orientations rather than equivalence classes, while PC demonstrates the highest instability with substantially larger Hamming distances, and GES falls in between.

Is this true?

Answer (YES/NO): NO